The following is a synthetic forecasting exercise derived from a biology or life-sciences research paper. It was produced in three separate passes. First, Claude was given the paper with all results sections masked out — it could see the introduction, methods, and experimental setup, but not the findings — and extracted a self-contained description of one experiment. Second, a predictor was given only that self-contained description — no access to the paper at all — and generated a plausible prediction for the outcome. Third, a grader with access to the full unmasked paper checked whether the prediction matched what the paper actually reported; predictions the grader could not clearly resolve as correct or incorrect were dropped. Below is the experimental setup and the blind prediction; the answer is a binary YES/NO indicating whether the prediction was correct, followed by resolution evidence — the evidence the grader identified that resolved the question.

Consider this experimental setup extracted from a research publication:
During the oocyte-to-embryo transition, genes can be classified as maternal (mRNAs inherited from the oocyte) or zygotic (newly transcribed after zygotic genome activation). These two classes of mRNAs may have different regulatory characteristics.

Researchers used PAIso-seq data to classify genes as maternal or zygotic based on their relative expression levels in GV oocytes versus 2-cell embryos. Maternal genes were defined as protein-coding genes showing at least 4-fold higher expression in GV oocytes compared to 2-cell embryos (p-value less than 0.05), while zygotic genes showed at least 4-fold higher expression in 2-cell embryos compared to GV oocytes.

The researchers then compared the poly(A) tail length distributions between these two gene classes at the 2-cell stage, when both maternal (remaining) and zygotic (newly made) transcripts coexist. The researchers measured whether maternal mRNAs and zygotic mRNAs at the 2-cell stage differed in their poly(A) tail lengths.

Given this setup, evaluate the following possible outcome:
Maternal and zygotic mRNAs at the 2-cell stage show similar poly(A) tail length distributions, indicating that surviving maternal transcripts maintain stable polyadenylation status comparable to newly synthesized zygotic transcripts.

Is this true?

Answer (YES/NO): NO